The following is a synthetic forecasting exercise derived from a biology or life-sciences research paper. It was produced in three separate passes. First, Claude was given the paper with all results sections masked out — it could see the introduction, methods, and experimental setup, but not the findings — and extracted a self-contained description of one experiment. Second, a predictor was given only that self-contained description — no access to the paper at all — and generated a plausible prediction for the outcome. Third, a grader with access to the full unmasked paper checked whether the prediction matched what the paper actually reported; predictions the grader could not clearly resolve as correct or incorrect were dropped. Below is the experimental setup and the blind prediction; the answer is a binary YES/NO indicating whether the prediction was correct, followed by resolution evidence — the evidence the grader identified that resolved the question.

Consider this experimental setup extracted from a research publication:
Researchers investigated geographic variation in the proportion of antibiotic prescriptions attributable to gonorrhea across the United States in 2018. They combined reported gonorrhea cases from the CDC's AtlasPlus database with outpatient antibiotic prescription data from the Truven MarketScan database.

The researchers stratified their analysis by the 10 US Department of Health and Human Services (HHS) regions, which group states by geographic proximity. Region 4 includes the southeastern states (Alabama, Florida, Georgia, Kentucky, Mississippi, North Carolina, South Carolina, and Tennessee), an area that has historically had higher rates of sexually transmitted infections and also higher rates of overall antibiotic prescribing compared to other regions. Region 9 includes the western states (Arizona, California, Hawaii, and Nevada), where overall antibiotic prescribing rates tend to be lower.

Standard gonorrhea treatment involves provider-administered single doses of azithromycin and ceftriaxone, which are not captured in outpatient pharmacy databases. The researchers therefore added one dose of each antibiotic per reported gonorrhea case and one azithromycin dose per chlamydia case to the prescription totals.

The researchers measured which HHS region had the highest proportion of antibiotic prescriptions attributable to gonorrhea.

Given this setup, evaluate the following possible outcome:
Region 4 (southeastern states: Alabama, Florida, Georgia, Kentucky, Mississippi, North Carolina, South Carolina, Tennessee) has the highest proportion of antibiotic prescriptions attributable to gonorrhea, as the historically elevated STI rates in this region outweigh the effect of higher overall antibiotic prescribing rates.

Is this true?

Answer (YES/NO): NO